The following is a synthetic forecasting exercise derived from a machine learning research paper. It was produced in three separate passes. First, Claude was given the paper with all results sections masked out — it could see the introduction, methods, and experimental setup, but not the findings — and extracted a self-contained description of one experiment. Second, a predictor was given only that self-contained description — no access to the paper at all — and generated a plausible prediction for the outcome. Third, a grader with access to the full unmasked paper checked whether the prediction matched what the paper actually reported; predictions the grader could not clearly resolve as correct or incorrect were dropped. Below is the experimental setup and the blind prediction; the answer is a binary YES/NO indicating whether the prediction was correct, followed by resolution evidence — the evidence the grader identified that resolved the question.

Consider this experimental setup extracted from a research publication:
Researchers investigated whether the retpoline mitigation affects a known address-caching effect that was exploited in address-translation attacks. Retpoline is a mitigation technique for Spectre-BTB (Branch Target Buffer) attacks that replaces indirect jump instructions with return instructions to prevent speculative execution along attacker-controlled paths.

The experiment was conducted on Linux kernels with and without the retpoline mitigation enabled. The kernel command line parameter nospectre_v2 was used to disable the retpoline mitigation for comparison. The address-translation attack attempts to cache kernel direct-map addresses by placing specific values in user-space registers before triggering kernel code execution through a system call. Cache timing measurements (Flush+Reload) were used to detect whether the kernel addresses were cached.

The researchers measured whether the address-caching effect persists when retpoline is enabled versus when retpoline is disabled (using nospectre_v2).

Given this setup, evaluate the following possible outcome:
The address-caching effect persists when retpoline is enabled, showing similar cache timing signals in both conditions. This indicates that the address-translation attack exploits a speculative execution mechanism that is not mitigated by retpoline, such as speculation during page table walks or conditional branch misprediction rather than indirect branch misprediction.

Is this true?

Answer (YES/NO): NO